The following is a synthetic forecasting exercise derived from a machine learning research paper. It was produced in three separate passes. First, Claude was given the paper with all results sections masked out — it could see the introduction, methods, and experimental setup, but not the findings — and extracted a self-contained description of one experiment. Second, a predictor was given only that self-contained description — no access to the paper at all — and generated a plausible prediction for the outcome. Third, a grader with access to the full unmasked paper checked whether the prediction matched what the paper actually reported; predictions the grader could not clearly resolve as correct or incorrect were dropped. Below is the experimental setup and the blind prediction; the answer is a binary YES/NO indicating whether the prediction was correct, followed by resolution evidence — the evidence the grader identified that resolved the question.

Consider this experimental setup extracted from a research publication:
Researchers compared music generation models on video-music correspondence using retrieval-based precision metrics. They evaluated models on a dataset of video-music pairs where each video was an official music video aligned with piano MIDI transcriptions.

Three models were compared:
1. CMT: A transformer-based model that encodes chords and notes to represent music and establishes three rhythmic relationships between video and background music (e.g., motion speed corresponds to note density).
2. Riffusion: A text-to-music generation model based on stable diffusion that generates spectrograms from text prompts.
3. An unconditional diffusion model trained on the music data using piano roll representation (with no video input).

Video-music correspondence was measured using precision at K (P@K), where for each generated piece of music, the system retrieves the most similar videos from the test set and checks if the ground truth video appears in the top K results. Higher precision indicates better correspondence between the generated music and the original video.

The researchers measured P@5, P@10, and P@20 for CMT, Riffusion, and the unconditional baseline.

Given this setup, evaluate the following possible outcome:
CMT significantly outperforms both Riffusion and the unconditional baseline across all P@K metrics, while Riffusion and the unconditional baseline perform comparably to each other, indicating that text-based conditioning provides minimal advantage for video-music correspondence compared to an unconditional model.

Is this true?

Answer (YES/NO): YES